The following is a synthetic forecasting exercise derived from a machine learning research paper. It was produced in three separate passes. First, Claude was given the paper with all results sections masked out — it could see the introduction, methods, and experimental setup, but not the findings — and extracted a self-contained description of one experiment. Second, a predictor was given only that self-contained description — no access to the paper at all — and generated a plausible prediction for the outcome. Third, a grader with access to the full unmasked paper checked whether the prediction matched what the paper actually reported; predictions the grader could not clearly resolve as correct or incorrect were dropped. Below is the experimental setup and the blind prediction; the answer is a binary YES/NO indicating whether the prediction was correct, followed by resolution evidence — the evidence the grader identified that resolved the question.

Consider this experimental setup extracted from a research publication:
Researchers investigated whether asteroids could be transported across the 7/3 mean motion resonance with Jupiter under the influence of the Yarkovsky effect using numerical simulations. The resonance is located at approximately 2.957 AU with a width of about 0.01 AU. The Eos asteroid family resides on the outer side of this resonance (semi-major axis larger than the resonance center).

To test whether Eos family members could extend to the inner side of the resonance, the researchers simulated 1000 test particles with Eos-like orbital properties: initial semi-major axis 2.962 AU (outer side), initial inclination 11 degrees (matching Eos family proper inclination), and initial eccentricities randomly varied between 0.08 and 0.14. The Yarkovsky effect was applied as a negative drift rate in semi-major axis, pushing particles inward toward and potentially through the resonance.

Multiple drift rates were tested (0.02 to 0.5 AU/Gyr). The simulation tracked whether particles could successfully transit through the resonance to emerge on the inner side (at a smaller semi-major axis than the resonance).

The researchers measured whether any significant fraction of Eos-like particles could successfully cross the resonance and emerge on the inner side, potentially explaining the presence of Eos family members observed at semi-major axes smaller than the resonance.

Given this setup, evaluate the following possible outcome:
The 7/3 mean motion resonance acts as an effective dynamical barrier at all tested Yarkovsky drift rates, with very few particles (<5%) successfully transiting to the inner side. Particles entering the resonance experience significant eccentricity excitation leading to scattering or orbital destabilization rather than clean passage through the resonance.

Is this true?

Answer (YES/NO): NO